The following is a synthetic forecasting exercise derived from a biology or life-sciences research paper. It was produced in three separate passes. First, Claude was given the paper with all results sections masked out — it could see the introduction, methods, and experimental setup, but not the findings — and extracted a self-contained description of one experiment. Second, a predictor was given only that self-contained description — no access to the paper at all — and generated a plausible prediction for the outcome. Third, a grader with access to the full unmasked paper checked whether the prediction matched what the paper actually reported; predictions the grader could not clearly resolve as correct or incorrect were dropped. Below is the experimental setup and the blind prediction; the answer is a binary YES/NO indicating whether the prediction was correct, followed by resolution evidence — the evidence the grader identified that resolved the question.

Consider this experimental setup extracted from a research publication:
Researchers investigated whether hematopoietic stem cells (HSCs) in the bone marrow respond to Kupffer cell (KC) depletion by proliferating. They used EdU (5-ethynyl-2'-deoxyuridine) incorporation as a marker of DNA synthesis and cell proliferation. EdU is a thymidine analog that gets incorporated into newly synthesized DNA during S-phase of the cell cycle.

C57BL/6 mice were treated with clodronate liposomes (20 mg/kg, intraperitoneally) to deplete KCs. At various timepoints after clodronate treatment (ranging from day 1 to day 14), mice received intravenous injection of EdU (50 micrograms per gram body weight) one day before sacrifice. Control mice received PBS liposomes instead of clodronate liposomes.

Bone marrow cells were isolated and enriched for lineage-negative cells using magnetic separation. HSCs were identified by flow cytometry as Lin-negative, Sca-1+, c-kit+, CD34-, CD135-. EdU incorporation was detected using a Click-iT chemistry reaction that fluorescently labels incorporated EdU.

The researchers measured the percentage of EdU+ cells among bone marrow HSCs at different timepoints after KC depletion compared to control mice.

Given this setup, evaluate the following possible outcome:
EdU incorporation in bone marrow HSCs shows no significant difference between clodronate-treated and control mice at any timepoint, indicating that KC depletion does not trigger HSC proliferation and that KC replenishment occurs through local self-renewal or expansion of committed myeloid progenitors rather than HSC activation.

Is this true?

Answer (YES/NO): NO